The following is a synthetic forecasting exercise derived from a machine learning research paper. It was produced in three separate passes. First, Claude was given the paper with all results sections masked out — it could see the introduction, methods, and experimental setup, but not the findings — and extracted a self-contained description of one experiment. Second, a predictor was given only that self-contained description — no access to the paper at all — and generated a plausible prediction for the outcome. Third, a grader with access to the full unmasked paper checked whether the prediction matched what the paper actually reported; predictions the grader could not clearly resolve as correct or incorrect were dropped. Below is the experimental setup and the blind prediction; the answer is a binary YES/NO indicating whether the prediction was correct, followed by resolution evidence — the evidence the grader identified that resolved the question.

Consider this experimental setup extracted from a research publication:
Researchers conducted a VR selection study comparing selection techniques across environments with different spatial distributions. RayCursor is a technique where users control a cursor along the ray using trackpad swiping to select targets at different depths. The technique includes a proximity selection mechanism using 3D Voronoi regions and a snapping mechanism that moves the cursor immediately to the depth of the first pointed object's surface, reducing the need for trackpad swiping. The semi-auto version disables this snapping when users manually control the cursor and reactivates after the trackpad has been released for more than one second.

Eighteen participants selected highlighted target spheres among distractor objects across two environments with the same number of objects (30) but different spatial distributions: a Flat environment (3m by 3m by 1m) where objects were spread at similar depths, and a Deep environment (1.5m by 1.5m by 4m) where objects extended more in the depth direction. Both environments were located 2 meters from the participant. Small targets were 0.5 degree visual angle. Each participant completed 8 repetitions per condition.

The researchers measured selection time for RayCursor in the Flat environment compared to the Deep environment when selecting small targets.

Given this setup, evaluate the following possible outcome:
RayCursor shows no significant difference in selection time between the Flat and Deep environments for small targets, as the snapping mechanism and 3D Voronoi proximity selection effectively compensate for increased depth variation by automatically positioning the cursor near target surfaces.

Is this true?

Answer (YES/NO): NO